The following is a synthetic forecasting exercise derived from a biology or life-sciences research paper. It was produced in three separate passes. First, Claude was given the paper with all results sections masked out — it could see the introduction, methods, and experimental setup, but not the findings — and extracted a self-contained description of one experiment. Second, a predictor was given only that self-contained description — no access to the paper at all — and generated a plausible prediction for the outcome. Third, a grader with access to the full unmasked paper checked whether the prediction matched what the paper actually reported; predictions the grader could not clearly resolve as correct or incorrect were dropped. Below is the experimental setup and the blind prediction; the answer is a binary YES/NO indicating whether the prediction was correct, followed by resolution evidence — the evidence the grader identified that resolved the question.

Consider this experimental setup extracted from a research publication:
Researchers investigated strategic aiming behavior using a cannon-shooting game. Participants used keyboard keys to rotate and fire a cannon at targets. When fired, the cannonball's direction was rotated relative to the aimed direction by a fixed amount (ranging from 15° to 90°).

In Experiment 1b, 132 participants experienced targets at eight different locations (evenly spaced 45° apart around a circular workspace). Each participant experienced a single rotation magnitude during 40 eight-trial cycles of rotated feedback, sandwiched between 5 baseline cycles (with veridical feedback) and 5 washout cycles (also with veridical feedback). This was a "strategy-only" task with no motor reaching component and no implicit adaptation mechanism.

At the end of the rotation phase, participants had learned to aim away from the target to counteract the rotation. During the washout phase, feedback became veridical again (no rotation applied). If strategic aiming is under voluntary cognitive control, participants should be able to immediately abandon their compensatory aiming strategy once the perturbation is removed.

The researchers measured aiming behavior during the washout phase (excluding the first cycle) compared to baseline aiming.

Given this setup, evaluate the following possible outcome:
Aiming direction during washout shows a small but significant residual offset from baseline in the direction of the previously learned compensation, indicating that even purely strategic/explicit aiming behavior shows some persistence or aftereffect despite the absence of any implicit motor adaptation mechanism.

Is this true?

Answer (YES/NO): NO